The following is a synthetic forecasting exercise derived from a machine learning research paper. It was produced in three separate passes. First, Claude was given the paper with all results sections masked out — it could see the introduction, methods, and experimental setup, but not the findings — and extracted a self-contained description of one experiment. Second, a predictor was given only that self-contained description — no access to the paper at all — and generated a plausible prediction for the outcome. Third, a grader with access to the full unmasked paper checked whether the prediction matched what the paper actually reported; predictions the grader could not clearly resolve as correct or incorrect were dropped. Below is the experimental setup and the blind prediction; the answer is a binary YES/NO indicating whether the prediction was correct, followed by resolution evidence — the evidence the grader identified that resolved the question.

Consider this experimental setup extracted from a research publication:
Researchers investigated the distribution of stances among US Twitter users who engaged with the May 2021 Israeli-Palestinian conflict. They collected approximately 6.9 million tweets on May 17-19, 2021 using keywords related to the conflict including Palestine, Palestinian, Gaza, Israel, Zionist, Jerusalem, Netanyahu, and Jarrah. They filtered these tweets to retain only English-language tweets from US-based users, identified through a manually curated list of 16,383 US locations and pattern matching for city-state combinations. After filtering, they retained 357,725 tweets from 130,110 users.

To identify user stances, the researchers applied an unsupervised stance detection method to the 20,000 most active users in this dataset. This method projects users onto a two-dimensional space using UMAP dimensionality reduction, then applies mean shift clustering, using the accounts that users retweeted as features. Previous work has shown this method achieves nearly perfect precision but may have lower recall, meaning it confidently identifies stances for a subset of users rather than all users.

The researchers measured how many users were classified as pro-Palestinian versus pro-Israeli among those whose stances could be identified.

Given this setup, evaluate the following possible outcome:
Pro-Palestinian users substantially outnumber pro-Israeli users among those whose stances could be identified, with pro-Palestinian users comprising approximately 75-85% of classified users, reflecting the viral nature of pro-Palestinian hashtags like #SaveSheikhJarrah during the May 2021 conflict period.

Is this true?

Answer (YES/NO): YES